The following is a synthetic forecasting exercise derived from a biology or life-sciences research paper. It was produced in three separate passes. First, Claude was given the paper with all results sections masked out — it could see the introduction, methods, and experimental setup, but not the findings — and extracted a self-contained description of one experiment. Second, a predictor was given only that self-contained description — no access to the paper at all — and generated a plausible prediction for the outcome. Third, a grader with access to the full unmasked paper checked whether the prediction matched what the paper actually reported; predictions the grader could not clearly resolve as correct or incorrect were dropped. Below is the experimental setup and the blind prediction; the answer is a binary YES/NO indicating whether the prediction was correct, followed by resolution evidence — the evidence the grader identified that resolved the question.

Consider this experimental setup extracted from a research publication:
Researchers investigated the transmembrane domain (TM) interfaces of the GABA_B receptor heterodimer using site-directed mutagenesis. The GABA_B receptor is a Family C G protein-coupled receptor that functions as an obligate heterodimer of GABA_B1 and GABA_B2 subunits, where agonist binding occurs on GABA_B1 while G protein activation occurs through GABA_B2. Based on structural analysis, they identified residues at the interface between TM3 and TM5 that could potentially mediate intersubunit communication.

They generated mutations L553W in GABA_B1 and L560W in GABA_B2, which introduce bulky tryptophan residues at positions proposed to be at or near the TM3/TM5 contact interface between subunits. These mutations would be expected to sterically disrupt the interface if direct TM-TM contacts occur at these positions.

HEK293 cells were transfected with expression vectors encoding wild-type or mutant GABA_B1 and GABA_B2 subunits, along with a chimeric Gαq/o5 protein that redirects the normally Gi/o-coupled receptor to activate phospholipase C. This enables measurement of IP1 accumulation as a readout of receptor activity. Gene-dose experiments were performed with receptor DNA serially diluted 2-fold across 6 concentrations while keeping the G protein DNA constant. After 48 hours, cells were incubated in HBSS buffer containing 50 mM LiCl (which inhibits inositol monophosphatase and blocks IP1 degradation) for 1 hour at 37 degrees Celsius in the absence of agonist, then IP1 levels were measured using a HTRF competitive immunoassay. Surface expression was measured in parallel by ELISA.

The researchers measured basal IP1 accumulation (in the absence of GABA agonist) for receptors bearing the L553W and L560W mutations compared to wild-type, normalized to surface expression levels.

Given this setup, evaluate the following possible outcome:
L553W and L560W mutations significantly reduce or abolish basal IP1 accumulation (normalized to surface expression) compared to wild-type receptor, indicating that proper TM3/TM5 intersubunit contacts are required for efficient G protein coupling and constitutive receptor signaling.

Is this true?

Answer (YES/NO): NO